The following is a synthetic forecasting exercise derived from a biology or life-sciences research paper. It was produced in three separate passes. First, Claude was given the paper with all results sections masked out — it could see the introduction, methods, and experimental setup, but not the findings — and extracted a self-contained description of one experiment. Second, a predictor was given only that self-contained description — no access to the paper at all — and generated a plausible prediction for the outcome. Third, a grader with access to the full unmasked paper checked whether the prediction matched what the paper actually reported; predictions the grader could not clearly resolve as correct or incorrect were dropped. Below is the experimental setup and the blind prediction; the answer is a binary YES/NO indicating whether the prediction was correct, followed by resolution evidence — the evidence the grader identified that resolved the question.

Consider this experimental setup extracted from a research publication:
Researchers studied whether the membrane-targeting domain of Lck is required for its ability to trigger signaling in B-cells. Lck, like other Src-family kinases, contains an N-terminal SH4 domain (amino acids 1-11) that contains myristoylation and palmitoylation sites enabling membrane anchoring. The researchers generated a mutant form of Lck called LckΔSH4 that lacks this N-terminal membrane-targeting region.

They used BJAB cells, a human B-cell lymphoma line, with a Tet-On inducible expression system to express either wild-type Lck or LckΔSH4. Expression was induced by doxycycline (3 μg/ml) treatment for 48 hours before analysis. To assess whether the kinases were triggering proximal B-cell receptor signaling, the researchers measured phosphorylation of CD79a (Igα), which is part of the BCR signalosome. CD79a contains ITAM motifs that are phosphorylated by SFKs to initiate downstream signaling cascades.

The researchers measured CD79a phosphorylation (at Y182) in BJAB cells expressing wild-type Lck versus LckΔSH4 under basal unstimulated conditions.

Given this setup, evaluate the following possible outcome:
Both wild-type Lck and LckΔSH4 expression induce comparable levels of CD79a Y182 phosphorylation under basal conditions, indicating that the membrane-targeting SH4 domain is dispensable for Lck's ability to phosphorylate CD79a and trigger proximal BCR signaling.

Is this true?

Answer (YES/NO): NO